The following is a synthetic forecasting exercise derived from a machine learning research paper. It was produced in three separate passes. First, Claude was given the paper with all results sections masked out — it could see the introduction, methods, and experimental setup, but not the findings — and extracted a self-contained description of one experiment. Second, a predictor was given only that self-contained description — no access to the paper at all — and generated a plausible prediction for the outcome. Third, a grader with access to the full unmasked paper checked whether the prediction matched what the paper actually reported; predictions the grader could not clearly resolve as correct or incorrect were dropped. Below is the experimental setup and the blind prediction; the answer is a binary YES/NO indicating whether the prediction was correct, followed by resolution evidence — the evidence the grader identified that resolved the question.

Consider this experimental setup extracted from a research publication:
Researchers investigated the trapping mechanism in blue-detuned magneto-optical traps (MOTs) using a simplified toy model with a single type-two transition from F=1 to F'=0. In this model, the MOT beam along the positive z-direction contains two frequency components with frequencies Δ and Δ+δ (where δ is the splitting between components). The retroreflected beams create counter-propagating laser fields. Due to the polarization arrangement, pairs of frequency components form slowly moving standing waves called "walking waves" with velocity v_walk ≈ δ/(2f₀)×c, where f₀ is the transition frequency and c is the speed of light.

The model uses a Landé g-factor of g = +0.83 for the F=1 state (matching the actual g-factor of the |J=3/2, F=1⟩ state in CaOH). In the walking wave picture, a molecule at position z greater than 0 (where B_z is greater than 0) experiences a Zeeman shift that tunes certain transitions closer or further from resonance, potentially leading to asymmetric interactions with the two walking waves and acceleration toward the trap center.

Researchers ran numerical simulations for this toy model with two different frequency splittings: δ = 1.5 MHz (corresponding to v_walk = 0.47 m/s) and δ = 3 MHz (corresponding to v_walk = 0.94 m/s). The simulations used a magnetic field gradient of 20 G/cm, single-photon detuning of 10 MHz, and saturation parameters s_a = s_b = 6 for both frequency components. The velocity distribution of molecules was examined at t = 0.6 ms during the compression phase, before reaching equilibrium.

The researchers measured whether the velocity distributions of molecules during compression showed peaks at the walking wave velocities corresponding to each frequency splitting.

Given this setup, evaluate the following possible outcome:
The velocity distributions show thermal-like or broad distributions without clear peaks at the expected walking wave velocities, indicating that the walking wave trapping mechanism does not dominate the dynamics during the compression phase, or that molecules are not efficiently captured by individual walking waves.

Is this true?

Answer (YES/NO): NO